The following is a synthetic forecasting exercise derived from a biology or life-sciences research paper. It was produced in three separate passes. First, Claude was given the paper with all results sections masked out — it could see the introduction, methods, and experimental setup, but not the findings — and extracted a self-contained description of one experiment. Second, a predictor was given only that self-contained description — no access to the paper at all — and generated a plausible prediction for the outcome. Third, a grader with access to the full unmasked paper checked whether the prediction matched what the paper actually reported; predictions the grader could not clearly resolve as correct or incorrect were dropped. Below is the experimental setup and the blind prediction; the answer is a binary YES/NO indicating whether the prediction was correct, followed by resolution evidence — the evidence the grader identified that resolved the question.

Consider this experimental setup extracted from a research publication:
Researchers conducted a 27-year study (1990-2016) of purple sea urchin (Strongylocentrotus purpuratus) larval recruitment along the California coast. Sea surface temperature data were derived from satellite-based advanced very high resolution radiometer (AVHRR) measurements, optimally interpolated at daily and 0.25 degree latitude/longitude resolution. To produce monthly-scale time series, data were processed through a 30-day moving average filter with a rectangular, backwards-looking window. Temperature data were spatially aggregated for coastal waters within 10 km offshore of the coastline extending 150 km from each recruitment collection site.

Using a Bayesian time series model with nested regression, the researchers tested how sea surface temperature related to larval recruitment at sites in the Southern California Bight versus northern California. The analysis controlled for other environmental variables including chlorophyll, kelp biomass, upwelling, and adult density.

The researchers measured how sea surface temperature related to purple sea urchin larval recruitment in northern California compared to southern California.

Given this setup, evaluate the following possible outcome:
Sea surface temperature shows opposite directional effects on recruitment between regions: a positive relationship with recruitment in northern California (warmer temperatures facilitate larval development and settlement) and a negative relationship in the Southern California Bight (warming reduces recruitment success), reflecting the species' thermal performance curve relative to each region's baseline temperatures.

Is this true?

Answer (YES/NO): YES